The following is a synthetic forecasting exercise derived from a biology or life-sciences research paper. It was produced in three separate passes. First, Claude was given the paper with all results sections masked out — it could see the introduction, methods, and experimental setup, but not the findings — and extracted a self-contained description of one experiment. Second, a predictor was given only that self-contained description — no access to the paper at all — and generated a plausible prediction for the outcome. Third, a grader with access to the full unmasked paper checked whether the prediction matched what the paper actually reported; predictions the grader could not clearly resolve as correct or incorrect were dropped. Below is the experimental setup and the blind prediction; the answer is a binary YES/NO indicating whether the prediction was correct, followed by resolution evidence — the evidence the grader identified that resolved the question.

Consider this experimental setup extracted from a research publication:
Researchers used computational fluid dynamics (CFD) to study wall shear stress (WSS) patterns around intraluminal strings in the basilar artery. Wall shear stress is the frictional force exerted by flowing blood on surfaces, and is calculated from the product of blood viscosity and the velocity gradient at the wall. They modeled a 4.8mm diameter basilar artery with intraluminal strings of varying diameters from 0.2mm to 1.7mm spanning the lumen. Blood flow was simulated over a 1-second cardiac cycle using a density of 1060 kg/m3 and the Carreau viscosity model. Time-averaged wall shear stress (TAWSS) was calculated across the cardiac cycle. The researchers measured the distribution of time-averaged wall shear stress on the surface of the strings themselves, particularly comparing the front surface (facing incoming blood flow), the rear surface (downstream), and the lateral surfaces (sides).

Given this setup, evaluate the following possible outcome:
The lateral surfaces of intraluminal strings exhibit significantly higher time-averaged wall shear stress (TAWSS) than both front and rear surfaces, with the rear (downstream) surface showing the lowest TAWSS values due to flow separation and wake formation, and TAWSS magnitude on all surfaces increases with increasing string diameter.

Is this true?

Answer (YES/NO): NO